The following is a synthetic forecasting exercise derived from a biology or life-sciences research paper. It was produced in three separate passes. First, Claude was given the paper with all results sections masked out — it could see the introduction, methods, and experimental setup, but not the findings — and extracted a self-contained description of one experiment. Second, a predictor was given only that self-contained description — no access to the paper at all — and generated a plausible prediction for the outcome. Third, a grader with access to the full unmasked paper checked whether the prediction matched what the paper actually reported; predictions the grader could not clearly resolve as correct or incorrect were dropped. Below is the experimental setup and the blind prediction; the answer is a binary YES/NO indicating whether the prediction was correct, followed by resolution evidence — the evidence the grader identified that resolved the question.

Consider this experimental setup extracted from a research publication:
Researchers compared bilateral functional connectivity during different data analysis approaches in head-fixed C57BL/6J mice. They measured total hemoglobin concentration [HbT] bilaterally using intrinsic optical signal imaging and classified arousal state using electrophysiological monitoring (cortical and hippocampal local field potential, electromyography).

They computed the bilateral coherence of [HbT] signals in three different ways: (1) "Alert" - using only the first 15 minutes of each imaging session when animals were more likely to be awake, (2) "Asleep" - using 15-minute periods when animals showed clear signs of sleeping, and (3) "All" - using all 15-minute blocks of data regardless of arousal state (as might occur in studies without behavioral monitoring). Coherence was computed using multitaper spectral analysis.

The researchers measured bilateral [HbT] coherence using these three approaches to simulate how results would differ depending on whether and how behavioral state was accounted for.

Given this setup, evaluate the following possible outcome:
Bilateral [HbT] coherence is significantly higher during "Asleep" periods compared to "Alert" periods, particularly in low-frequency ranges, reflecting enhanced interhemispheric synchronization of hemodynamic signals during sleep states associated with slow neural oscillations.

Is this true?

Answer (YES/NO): YES